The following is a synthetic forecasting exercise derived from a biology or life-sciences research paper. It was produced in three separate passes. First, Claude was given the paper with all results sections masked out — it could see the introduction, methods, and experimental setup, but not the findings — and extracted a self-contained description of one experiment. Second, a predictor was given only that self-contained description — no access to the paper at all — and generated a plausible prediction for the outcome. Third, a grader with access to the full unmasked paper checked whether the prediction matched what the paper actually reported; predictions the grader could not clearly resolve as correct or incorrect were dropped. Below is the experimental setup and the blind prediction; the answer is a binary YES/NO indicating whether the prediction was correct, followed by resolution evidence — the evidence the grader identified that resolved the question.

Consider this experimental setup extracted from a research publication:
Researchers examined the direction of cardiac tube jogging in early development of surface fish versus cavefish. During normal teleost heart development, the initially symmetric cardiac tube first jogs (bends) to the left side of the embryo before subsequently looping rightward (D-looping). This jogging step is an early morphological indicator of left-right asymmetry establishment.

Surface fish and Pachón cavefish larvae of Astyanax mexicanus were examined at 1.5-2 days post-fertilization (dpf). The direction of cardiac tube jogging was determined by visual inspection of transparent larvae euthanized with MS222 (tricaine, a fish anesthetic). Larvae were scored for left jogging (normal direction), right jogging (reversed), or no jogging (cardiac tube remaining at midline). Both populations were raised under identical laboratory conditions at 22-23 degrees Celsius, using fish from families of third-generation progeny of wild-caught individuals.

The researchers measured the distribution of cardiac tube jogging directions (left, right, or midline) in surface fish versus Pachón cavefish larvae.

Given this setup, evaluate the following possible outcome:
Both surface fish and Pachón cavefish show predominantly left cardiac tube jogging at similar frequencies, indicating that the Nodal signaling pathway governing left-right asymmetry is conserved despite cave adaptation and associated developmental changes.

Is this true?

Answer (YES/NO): NO